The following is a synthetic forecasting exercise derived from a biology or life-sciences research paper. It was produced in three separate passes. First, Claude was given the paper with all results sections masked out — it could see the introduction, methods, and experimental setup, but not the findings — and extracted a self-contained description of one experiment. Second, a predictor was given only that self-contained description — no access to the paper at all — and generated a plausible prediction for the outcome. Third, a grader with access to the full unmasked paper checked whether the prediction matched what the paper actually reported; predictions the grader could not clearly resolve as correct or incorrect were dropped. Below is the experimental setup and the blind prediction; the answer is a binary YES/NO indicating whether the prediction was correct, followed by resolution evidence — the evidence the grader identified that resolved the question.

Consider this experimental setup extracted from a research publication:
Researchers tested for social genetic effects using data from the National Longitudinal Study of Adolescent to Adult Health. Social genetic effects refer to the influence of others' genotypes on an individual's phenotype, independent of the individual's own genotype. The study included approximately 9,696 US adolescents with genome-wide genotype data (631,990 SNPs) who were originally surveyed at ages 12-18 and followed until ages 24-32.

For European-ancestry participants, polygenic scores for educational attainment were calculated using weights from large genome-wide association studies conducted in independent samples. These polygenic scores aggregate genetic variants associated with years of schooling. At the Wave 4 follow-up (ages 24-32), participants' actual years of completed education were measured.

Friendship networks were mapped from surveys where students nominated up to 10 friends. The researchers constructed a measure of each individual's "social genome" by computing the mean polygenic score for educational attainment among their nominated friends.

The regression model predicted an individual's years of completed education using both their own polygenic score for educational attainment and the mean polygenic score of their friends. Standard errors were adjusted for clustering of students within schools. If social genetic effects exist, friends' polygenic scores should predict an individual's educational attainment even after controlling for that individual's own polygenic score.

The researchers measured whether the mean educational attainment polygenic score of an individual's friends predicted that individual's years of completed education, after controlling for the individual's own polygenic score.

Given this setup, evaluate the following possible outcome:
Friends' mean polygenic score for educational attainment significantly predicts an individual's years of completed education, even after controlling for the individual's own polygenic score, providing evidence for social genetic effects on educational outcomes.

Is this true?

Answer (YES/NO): YES